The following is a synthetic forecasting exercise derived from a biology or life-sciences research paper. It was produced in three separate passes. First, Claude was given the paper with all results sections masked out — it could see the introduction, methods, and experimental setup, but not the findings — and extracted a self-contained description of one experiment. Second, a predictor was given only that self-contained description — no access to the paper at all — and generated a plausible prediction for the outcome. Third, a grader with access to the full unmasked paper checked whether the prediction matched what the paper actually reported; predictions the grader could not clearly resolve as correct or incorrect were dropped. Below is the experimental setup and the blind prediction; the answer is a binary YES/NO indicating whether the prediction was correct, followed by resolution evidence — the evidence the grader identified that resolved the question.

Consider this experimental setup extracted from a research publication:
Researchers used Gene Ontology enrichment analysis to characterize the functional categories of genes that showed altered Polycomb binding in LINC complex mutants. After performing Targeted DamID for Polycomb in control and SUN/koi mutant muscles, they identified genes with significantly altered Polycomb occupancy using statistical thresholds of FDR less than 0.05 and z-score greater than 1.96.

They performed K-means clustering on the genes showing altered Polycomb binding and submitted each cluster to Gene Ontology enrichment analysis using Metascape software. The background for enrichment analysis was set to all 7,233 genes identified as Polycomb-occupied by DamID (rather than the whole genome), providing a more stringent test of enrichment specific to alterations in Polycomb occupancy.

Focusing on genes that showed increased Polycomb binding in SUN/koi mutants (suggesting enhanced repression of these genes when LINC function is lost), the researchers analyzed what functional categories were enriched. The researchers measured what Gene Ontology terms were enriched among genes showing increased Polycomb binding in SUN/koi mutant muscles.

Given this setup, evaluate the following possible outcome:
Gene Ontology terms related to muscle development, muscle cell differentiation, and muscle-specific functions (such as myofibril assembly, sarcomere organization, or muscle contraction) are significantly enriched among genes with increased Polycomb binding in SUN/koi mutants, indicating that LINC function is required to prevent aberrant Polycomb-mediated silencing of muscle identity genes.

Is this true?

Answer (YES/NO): NO